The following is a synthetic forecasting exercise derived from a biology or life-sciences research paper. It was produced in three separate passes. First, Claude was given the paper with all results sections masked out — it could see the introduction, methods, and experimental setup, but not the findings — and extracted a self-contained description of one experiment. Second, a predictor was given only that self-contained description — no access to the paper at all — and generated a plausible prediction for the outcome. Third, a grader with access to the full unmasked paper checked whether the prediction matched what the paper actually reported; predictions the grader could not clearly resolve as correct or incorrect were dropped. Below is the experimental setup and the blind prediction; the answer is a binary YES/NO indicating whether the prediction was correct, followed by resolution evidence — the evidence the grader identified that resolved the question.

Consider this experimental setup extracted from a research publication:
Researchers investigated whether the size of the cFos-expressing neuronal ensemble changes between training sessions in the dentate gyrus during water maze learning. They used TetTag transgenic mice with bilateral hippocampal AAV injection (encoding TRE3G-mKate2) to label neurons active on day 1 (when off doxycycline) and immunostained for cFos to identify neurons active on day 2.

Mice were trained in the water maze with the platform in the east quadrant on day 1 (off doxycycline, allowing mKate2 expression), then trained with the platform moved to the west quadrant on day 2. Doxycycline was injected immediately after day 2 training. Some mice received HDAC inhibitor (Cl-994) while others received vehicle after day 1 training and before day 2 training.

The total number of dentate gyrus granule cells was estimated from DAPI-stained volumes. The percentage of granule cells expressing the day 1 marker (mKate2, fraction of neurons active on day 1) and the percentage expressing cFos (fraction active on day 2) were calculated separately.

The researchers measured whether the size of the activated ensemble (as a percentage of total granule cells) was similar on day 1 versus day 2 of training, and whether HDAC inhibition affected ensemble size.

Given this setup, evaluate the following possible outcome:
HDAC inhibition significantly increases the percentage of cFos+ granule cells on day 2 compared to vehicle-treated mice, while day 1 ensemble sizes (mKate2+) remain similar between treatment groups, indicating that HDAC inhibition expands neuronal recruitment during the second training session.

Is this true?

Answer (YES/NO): NO